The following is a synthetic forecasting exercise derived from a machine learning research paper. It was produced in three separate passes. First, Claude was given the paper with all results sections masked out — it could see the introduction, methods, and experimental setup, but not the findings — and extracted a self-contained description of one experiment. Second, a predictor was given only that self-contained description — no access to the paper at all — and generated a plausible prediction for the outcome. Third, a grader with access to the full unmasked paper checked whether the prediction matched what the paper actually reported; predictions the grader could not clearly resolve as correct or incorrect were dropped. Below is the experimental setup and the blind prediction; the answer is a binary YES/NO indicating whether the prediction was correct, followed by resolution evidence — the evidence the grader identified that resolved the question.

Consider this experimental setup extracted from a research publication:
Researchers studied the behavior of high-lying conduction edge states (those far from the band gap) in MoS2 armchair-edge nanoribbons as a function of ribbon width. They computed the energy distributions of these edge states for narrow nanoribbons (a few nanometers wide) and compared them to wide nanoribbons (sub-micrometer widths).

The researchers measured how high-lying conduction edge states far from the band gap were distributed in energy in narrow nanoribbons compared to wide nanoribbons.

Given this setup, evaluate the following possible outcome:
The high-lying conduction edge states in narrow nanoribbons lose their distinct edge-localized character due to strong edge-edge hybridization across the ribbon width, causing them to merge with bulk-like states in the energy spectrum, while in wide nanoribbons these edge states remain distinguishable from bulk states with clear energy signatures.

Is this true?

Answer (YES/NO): YES